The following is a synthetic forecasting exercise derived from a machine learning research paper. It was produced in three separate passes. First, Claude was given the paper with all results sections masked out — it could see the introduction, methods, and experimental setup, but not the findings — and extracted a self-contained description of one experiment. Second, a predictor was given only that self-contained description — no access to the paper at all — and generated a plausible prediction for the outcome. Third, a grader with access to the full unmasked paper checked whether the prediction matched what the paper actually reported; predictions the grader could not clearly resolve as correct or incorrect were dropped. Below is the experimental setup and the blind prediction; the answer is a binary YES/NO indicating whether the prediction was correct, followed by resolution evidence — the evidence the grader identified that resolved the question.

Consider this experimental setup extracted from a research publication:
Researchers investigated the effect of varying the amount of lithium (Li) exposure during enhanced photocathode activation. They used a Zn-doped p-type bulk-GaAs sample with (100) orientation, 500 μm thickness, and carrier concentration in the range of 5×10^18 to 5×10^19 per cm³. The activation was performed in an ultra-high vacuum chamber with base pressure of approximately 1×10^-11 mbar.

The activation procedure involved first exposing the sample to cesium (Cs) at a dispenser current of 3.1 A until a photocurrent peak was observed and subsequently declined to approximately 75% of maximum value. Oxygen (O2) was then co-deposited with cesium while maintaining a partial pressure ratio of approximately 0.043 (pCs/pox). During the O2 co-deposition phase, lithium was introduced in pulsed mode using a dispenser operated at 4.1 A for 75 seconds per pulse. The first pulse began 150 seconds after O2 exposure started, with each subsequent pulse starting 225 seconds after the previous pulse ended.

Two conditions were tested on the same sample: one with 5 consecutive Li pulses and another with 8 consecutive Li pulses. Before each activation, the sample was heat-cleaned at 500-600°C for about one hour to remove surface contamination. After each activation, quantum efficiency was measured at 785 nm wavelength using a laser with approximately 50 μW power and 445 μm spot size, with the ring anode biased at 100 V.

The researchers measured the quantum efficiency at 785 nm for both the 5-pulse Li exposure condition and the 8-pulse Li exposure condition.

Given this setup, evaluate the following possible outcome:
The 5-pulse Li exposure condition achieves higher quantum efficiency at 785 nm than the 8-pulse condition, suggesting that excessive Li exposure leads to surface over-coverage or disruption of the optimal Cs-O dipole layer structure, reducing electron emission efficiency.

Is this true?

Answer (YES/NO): YES